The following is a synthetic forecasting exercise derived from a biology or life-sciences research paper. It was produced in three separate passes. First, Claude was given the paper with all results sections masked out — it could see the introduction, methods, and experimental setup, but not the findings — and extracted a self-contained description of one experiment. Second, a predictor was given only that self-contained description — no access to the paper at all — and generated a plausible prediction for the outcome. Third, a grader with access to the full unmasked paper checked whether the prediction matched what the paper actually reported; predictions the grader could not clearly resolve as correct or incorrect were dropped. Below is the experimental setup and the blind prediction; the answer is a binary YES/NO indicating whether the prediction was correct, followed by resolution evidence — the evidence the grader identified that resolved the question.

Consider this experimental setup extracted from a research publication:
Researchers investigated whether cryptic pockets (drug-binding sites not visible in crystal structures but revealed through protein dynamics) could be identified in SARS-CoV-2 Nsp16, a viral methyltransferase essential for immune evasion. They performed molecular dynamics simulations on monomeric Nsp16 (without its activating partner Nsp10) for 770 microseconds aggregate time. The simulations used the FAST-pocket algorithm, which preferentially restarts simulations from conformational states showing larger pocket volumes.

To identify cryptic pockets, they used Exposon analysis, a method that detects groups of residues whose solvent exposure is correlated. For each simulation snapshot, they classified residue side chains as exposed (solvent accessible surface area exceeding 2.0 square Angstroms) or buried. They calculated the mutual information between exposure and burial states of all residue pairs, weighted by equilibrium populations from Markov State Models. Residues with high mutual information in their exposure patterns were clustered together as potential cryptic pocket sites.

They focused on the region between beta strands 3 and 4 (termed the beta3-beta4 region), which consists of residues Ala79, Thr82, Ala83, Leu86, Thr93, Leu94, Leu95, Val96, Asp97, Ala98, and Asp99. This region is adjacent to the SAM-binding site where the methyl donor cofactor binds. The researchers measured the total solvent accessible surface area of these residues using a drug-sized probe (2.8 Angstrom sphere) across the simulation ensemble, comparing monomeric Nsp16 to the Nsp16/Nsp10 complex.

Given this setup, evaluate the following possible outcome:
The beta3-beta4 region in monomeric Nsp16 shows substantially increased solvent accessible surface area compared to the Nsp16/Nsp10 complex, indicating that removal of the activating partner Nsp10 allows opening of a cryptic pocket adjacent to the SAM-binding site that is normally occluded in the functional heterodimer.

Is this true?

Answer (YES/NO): YES